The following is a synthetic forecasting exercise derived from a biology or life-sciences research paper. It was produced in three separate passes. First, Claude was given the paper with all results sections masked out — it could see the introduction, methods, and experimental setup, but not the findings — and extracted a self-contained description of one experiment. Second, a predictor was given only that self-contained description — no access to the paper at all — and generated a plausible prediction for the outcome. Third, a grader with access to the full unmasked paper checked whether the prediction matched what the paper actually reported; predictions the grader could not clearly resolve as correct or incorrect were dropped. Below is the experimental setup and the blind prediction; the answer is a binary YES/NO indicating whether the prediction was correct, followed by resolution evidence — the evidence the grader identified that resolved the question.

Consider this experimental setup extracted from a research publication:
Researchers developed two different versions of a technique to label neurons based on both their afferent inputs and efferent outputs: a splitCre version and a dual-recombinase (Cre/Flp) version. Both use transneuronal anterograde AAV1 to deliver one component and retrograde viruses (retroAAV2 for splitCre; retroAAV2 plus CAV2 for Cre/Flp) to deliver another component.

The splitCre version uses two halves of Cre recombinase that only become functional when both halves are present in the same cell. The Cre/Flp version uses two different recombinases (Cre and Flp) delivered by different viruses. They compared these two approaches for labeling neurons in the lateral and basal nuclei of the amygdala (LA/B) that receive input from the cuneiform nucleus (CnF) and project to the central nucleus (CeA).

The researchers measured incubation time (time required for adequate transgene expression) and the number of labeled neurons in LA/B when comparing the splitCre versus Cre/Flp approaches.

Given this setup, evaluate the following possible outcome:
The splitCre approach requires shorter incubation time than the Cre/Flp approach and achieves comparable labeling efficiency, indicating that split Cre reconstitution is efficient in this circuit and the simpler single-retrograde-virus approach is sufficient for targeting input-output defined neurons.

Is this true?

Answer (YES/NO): YES